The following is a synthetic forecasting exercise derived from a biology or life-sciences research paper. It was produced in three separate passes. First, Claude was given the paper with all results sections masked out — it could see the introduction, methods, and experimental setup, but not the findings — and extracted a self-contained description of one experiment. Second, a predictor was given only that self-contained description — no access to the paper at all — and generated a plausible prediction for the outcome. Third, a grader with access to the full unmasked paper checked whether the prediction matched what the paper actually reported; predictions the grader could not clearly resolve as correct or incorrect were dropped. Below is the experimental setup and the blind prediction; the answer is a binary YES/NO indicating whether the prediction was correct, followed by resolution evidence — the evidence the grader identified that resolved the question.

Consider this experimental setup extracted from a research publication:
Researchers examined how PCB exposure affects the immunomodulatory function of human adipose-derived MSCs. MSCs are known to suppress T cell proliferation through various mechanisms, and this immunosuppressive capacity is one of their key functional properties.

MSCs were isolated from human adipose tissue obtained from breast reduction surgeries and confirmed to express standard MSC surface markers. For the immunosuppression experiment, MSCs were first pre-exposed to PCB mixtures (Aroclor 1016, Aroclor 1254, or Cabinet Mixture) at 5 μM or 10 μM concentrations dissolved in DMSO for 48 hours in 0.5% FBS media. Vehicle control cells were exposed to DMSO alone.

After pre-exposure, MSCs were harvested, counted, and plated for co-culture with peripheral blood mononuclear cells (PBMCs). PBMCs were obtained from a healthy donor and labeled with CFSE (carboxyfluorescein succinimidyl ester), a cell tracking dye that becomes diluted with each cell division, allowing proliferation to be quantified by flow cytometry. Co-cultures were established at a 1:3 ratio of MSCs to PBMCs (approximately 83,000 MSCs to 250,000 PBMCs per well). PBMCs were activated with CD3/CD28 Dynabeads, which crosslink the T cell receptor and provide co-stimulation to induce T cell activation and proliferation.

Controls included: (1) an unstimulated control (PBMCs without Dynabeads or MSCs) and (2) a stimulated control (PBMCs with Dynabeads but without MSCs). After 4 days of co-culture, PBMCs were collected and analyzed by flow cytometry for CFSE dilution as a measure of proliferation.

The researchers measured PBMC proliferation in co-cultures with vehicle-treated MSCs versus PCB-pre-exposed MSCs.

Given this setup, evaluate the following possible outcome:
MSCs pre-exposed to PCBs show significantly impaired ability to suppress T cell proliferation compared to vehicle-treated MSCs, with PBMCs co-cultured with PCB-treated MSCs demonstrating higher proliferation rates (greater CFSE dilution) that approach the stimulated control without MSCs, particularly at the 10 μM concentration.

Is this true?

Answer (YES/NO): NO